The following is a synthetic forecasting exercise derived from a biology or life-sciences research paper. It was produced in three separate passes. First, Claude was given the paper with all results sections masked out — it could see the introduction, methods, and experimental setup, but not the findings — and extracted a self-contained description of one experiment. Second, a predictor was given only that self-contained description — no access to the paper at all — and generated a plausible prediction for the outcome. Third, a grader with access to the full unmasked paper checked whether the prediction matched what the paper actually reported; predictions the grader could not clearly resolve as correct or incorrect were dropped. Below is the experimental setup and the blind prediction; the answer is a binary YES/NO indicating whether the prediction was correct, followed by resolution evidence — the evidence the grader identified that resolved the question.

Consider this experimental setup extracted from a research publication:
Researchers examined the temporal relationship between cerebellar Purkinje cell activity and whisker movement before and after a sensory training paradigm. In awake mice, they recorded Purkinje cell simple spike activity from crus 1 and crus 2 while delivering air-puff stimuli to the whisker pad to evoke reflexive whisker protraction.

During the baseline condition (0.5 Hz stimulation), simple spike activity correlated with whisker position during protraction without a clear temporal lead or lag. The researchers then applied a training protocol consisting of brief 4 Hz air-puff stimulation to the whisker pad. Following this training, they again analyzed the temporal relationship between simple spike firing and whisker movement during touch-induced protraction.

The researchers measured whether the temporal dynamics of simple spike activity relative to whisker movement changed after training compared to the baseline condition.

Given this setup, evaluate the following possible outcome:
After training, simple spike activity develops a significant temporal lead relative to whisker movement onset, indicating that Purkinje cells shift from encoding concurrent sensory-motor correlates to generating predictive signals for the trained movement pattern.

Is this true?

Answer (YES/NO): YES